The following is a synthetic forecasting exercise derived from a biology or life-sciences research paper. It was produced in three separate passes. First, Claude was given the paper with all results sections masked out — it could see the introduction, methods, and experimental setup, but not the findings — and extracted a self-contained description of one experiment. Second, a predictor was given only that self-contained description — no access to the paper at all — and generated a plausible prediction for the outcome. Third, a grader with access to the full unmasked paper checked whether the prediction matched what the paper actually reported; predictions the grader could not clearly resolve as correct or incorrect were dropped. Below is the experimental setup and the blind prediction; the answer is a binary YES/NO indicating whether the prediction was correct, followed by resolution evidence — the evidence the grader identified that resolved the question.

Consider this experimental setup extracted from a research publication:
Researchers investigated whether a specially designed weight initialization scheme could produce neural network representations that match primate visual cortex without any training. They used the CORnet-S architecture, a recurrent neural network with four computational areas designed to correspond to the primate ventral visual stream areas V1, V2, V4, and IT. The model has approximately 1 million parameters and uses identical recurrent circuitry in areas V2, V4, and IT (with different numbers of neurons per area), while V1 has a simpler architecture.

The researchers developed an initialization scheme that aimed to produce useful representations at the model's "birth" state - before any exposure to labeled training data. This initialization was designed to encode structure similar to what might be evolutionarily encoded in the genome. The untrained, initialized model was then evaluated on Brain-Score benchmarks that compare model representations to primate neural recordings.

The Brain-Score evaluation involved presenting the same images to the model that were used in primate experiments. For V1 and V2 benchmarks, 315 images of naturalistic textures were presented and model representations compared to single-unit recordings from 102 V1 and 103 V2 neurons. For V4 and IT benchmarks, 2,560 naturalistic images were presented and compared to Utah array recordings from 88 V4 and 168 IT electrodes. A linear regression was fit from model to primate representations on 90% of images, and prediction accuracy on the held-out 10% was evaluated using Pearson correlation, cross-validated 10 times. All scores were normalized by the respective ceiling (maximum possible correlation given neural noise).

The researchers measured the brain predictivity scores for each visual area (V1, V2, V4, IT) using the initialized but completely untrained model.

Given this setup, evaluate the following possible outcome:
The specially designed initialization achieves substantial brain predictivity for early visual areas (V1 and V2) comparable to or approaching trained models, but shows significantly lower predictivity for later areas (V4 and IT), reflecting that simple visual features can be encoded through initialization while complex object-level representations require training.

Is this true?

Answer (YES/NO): NO